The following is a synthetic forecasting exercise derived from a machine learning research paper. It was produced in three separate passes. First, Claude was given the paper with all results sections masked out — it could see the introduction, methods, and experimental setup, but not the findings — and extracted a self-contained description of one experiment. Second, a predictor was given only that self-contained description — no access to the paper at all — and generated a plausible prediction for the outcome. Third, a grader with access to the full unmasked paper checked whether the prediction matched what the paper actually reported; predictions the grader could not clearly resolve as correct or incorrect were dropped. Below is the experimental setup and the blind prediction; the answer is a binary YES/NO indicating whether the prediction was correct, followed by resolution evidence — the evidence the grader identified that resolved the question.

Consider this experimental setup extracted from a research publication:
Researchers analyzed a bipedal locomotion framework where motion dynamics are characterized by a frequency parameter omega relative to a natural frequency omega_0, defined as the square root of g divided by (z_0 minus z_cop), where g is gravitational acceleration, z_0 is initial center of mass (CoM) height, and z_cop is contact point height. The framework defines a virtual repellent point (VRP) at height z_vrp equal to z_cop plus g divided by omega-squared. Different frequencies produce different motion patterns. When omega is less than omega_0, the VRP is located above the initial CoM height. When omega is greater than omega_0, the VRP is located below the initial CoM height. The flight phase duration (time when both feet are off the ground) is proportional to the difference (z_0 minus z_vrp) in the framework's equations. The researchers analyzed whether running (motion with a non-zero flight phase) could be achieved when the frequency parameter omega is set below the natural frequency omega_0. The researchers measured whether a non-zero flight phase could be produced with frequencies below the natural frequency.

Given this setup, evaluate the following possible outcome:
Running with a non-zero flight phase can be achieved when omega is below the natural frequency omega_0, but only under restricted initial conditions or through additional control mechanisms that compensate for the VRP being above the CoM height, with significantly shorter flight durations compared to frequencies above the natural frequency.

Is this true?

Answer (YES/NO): NO